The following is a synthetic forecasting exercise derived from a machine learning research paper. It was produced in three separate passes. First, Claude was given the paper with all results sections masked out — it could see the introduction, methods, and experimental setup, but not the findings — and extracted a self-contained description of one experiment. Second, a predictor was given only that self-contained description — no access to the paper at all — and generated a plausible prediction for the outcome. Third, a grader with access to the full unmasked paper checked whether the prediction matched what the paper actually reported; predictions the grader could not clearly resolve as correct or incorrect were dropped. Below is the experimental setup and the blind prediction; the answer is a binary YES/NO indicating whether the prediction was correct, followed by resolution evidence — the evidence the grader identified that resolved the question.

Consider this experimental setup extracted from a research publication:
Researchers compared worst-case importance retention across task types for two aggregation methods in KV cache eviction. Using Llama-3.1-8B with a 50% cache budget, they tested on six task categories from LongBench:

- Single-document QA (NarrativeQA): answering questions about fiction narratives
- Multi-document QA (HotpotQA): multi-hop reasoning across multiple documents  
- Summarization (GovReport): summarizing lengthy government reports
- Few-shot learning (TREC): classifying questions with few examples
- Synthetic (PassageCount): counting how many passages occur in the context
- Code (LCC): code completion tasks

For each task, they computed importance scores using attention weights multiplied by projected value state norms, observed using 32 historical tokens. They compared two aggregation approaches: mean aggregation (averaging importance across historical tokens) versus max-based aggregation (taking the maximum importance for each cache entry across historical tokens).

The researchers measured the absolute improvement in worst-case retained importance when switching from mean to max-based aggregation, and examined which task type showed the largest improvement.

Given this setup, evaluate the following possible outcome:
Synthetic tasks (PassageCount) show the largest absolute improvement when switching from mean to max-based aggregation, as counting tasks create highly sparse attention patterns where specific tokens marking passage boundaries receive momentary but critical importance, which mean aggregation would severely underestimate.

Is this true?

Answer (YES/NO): NO